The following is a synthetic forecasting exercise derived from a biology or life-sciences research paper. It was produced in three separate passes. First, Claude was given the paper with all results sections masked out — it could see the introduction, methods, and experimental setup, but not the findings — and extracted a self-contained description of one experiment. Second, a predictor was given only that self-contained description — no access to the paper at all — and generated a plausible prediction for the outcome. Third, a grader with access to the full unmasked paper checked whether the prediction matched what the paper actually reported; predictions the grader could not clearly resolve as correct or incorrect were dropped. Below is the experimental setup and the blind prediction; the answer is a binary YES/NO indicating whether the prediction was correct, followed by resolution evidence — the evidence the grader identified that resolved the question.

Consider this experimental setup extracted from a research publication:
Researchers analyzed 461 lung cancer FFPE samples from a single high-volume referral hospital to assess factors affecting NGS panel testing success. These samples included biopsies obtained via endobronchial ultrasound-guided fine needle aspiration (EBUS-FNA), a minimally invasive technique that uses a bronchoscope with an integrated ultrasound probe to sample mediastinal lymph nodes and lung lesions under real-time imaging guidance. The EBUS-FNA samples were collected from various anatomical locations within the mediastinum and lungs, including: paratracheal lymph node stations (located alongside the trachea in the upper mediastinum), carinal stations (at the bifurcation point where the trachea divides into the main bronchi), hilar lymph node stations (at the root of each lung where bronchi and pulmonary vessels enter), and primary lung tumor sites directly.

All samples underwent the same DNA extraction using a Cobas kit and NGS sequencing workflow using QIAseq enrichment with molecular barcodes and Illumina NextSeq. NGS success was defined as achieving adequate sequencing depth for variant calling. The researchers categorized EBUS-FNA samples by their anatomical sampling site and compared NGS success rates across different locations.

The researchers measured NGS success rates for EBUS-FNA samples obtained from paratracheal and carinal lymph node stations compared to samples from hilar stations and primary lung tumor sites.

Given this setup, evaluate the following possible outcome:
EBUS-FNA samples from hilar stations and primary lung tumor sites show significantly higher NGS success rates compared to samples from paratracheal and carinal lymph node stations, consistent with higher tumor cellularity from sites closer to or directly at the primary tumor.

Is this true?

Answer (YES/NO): YES